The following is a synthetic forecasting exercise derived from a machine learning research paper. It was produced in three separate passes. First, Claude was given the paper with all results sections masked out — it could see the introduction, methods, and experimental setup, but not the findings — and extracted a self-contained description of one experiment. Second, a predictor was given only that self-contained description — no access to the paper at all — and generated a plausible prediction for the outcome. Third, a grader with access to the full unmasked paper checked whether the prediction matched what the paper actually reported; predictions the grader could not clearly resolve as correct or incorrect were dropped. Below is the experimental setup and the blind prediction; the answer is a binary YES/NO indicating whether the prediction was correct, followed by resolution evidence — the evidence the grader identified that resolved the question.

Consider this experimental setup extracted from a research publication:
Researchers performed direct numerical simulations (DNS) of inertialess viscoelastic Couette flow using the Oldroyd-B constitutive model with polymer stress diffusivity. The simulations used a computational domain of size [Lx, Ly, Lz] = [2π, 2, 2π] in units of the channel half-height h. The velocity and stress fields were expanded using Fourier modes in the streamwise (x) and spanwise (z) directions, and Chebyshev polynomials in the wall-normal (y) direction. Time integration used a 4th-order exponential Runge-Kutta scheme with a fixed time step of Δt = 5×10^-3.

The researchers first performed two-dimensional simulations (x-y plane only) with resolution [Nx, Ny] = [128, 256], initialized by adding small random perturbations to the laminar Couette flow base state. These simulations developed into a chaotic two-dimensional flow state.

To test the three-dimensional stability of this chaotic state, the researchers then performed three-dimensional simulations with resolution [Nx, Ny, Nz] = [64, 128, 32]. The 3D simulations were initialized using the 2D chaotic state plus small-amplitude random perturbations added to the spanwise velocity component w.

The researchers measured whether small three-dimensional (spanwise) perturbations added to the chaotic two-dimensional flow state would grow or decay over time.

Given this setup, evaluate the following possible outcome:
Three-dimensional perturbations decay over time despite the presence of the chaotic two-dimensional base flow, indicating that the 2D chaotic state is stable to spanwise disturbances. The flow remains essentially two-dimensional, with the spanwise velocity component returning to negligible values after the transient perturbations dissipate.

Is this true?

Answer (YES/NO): NO